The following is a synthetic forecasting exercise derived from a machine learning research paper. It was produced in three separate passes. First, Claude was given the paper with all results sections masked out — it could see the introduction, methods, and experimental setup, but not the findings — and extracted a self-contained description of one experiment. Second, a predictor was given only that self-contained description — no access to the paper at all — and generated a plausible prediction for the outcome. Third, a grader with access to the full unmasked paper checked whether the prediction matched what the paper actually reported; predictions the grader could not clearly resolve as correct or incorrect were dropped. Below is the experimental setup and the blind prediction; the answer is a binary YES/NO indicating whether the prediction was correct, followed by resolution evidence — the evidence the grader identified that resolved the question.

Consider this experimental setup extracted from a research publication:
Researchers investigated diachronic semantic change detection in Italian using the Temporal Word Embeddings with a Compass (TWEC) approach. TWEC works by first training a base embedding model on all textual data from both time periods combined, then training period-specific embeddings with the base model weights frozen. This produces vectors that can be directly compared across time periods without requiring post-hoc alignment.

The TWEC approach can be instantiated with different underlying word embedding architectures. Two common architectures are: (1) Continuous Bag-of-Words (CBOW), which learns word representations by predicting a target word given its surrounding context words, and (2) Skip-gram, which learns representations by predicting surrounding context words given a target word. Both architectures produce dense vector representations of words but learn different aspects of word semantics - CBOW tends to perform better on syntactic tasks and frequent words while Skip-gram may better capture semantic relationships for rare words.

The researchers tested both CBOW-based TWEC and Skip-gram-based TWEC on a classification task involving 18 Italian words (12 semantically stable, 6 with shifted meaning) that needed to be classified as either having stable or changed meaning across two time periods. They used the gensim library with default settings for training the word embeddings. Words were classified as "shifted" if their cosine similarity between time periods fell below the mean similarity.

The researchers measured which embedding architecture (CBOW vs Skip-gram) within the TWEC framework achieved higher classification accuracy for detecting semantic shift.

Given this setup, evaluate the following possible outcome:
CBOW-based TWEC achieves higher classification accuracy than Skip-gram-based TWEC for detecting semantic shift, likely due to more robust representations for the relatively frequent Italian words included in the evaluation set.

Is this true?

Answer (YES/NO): YES